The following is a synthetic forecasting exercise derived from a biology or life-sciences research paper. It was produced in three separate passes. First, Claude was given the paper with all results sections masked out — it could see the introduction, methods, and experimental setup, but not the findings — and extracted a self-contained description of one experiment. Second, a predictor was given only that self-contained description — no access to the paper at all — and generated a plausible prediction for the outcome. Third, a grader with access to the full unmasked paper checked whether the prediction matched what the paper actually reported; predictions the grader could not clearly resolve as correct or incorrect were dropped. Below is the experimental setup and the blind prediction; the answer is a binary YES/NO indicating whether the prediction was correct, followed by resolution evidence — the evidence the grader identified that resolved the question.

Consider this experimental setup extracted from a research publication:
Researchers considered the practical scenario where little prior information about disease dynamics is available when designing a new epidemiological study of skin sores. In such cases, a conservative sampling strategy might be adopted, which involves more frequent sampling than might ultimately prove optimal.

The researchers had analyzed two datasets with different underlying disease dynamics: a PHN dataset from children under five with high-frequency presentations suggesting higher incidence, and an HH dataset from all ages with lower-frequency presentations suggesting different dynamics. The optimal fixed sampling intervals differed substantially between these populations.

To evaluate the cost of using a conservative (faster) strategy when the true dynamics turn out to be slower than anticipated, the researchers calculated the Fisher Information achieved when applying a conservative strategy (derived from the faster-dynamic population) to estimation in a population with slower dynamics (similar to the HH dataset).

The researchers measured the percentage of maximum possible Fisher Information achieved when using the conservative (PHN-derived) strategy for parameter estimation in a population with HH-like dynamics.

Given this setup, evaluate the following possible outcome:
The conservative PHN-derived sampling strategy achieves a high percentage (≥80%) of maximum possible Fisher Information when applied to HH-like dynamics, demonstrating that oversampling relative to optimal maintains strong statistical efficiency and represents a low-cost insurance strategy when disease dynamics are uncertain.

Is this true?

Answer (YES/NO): NO